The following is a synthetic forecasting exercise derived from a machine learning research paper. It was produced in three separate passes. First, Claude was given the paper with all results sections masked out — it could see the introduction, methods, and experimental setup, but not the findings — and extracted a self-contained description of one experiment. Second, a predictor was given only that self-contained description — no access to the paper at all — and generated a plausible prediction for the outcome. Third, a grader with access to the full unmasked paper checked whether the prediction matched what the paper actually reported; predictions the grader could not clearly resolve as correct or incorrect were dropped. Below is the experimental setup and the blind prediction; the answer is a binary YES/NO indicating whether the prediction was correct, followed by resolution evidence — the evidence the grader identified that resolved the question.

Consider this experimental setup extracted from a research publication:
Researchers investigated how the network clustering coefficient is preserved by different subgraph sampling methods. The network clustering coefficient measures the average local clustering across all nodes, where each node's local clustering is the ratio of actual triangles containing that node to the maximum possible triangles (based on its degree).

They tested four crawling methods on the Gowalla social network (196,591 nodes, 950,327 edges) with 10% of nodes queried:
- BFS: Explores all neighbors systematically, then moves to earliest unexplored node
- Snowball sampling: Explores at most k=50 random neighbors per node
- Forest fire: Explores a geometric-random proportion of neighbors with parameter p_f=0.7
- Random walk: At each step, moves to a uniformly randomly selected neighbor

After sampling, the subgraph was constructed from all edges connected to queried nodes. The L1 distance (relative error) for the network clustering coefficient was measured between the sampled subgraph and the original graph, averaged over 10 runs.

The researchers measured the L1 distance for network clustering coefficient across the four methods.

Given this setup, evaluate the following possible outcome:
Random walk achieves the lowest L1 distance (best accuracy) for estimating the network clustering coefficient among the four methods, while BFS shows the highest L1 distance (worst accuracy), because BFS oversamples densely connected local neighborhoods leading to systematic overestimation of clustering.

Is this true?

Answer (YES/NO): YES